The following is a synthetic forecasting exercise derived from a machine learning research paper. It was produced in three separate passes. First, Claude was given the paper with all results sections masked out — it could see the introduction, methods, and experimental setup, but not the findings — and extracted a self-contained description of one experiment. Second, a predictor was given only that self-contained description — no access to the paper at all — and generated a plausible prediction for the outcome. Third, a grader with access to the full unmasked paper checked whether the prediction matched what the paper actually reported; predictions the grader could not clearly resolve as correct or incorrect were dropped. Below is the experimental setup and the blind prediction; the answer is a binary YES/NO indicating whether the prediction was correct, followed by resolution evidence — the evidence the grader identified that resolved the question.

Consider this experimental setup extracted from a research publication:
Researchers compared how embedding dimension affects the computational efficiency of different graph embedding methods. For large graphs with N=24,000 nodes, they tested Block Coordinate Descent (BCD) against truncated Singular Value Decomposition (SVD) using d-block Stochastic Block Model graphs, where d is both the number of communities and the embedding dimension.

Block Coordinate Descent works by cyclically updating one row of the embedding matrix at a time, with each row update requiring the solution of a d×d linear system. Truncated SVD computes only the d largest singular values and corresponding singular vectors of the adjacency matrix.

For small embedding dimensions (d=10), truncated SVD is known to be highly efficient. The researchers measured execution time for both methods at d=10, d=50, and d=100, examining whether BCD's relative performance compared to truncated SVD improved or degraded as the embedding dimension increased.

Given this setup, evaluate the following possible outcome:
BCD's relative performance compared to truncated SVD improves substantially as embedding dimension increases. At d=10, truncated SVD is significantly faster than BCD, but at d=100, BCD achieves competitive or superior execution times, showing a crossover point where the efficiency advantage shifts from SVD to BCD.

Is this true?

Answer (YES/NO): YES